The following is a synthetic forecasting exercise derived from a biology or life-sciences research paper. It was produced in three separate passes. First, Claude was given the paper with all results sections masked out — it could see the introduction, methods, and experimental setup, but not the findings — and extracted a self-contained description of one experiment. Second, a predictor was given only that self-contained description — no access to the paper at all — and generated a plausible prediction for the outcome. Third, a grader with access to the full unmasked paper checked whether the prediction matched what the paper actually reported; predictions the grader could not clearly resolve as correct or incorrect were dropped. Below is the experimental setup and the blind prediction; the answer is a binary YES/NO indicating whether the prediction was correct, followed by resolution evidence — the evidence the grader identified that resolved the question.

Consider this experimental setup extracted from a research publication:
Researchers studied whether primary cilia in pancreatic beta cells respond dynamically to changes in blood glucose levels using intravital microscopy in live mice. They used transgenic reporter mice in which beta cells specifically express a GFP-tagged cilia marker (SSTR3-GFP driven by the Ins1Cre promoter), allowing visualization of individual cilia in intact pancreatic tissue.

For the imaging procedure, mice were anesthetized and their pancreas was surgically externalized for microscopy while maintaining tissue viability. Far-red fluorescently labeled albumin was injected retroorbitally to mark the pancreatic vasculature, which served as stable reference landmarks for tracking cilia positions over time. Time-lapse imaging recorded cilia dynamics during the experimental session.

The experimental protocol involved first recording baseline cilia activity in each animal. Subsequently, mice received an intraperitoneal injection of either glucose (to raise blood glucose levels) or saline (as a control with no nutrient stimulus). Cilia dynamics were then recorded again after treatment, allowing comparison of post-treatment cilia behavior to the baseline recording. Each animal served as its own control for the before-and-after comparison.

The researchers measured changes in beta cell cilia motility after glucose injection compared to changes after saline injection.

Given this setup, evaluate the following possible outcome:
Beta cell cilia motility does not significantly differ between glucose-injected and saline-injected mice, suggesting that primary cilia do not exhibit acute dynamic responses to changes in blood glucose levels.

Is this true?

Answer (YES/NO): NO